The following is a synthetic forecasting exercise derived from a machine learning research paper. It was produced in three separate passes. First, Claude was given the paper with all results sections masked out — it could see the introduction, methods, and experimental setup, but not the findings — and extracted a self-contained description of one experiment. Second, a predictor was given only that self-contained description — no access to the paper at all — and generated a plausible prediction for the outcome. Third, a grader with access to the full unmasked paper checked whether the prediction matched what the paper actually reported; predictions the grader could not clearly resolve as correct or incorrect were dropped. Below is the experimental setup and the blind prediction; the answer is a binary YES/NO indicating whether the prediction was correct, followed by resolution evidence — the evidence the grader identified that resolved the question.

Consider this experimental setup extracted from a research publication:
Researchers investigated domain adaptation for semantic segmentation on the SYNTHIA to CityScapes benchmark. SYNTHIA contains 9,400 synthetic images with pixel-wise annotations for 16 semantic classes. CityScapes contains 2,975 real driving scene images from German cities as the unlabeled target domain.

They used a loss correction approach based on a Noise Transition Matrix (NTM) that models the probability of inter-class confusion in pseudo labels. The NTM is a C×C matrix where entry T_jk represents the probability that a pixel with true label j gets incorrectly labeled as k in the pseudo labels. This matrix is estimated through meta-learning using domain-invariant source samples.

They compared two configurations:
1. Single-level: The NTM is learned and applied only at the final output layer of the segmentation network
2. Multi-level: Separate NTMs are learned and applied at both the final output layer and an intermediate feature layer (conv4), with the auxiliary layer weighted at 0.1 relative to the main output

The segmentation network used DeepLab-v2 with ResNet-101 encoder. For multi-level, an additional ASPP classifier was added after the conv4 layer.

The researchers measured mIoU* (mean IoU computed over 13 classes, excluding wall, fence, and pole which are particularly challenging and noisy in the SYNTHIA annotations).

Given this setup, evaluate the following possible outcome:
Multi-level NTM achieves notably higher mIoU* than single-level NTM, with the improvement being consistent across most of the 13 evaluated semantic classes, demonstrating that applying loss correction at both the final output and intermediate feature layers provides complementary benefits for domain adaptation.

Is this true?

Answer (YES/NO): NO